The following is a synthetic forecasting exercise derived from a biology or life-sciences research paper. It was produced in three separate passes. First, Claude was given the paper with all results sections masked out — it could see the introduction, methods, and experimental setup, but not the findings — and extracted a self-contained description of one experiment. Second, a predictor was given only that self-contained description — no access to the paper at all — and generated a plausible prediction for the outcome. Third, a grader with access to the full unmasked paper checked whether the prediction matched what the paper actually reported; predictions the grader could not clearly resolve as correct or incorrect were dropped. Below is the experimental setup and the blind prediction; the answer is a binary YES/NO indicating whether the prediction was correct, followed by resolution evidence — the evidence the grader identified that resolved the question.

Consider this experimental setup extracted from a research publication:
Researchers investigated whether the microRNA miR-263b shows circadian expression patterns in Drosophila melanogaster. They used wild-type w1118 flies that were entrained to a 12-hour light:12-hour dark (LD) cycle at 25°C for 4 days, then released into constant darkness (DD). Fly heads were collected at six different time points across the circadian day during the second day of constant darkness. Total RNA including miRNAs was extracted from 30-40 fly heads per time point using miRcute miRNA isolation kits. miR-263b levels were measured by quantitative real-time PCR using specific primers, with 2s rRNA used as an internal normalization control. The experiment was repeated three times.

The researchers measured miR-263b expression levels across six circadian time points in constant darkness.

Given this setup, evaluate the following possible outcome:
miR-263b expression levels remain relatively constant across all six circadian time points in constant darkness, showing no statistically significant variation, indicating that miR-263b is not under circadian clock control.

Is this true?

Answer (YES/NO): NO